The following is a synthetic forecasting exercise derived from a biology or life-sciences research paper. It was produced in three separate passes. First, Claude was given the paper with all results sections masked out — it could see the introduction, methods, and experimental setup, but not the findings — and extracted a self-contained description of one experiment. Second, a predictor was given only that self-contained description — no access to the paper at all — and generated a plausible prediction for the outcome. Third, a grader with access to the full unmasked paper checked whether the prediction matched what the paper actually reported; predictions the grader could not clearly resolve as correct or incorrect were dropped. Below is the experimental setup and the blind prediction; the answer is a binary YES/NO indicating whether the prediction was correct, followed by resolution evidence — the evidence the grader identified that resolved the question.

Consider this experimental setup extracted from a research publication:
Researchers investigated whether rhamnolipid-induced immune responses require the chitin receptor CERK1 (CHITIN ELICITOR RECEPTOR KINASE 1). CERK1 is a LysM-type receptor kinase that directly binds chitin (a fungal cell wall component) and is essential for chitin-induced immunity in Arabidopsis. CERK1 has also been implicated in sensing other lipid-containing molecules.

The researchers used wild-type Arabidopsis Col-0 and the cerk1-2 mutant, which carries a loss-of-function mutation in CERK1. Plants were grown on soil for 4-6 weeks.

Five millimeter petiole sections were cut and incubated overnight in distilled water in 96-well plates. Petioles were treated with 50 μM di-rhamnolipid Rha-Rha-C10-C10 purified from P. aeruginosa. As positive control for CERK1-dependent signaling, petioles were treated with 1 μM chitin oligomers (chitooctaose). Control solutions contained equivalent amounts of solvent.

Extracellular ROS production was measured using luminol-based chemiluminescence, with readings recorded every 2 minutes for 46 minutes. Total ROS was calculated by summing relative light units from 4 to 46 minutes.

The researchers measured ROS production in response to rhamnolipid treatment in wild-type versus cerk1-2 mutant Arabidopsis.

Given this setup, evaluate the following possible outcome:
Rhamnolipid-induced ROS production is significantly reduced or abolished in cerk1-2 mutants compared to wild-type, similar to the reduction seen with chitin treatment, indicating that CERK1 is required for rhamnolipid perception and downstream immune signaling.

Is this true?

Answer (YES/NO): NO